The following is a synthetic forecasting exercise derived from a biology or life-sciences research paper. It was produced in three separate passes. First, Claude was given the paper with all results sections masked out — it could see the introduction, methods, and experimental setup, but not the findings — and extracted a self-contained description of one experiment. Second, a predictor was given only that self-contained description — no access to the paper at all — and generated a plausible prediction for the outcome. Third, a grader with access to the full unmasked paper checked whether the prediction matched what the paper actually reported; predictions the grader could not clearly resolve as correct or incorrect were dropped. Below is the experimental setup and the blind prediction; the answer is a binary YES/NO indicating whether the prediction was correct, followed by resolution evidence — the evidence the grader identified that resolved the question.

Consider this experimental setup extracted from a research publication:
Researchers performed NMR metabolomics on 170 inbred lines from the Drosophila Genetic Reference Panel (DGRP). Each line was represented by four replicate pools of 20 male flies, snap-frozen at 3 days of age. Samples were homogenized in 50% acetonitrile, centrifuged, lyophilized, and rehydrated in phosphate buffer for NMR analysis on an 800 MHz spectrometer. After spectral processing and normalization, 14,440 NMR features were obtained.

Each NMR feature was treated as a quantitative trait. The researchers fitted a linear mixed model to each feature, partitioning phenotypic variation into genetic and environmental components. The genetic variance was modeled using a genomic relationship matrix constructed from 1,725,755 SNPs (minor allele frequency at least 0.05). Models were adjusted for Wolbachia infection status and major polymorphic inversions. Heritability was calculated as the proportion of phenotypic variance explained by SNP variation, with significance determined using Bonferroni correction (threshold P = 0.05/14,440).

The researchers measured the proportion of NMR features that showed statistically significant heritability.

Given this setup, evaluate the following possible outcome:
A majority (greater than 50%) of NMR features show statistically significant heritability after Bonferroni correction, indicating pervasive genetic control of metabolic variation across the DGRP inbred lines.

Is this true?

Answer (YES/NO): NO